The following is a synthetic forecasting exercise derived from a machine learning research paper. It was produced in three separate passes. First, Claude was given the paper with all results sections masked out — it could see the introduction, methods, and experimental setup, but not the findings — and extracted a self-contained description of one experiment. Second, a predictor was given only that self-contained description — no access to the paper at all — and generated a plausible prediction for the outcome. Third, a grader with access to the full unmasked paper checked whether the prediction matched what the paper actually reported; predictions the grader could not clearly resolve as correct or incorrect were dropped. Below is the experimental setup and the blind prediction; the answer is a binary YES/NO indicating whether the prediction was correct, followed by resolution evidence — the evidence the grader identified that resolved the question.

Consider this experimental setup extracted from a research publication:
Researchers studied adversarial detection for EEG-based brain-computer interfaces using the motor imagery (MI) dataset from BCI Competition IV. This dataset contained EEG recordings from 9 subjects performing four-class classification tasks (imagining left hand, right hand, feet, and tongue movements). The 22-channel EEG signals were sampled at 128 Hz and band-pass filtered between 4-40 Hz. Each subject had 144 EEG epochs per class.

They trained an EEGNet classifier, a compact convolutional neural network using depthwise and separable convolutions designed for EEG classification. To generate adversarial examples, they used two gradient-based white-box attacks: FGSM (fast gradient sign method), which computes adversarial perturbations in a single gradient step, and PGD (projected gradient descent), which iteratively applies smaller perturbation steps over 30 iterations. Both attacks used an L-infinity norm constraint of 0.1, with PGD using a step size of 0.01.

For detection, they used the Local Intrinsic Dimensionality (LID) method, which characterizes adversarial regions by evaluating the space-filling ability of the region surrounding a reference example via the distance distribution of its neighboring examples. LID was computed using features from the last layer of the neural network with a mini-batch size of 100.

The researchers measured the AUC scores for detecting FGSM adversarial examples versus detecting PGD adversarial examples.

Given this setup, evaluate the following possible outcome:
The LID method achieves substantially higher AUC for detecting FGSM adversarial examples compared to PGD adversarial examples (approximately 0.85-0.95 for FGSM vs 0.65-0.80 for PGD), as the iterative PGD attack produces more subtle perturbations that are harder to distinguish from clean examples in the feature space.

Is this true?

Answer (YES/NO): NO